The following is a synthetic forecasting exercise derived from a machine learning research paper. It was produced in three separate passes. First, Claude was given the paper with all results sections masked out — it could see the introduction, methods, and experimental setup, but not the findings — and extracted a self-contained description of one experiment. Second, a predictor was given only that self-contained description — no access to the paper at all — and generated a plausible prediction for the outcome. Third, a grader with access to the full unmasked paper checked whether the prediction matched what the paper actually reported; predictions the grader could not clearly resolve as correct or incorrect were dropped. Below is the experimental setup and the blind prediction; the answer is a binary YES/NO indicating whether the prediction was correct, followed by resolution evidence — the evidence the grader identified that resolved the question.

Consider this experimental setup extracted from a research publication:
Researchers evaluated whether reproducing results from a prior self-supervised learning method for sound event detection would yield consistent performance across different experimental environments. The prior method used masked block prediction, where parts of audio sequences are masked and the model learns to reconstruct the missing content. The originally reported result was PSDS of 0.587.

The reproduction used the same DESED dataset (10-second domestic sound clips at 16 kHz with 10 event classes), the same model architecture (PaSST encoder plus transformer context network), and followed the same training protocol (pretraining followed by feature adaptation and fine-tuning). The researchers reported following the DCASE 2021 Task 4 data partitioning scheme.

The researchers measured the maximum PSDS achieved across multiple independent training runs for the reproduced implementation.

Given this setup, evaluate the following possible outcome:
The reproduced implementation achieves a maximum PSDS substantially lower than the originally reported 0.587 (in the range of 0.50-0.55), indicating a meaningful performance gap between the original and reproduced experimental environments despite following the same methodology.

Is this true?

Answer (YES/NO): NO